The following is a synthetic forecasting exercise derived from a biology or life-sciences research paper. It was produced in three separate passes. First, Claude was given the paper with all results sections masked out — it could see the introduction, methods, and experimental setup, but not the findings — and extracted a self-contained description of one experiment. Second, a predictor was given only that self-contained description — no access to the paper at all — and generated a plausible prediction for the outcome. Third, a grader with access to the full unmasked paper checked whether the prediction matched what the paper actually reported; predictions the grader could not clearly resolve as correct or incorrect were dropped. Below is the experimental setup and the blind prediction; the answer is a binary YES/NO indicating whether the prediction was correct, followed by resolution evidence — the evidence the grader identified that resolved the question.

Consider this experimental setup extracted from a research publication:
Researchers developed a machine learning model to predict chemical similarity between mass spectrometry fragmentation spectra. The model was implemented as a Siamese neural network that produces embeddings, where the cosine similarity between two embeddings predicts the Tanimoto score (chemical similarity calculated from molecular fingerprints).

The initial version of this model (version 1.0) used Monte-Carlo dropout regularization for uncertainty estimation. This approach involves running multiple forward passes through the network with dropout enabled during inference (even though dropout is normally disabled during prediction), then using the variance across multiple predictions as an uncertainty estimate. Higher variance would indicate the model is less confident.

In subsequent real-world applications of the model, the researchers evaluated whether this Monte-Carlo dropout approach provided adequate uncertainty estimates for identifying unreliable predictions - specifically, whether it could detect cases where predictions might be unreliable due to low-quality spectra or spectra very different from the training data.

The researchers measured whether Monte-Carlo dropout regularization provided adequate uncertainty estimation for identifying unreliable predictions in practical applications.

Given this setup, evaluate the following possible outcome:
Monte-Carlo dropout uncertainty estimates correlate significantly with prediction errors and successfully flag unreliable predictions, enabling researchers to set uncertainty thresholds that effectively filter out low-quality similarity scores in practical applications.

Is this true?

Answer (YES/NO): NO